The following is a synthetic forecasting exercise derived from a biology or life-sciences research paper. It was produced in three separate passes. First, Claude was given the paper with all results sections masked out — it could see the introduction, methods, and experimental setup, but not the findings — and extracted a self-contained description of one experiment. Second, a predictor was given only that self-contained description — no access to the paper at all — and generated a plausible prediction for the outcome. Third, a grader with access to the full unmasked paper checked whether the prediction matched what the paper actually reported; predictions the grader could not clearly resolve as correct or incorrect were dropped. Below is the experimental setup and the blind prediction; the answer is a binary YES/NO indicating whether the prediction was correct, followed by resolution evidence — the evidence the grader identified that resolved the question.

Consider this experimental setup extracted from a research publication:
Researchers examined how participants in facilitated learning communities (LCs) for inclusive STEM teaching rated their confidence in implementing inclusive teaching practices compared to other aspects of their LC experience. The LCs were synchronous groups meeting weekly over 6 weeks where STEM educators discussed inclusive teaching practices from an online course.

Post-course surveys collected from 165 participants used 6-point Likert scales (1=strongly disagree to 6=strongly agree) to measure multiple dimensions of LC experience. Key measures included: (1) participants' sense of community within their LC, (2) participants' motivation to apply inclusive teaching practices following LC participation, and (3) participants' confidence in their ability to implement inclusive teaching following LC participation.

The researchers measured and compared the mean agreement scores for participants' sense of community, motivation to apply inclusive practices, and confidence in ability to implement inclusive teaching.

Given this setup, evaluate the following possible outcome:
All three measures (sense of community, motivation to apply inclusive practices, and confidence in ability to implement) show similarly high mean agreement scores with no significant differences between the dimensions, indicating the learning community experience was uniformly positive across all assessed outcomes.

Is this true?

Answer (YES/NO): NO